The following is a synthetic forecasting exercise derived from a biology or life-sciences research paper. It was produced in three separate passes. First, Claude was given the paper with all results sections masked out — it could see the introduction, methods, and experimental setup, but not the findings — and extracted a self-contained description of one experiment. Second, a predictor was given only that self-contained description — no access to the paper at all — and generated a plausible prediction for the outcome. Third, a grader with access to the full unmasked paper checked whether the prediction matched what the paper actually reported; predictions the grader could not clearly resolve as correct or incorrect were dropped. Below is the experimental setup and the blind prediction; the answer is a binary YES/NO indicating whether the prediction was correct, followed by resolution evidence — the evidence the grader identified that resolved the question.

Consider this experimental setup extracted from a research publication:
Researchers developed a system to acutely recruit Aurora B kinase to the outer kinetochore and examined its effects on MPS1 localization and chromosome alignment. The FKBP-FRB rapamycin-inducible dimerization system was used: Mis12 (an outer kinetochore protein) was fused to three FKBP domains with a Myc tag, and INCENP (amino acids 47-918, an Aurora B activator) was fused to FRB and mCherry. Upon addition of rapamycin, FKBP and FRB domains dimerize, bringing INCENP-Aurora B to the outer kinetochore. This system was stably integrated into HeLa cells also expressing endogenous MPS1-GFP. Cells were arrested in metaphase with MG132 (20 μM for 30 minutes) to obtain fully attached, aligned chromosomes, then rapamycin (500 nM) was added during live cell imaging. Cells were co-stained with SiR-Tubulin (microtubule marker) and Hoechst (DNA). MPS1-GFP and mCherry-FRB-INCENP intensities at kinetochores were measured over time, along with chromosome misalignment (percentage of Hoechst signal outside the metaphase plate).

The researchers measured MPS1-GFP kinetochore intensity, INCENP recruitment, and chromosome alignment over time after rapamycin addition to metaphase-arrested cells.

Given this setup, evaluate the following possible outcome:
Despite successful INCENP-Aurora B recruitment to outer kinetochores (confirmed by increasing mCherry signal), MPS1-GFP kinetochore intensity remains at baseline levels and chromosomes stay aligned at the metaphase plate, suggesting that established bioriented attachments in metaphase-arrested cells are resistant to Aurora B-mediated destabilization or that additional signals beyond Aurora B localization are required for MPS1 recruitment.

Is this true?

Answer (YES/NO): NO